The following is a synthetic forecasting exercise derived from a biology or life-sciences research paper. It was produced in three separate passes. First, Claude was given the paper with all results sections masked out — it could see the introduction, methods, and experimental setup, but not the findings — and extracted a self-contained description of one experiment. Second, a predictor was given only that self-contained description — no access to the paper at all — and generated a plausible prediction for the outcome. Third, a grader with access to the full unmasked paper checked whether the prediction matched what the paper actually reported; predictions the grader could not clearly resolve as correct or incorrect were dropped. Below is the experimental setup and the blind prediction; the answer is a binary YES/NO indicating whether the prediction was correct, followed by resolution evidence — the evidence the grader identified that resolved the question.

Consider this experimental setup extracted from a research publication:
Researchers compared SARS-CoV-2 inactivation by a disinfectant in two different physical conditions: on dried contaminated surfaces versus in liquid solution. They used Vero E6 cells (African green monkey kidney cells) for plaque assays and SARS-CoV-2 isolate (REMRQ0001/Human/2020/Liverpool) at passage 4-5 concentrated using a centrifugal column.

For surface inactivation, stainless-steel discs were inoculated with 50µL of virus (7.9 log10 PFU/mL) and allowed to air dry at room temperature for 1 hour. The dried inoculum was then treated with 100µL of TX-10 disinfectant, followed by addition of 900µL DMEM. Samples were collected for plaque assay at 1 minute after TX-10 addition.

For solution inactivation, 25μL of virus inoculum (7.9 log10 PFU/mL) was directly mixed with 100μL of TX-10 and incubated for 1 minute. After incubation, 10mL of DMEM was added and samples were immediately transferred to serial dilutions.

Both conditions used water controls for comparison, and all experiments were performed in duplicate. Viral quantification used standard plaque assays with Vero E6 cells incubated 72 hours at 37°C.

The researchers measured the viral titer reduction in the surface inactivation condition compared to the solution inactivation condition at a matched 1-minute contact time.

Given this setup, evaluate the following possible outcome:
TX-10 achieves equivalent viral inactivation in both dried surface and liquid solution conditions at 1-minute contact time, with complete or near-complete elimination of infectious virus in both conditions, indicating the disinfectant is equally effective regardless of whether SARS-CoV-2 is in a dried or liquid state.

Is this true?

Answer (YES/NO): NO